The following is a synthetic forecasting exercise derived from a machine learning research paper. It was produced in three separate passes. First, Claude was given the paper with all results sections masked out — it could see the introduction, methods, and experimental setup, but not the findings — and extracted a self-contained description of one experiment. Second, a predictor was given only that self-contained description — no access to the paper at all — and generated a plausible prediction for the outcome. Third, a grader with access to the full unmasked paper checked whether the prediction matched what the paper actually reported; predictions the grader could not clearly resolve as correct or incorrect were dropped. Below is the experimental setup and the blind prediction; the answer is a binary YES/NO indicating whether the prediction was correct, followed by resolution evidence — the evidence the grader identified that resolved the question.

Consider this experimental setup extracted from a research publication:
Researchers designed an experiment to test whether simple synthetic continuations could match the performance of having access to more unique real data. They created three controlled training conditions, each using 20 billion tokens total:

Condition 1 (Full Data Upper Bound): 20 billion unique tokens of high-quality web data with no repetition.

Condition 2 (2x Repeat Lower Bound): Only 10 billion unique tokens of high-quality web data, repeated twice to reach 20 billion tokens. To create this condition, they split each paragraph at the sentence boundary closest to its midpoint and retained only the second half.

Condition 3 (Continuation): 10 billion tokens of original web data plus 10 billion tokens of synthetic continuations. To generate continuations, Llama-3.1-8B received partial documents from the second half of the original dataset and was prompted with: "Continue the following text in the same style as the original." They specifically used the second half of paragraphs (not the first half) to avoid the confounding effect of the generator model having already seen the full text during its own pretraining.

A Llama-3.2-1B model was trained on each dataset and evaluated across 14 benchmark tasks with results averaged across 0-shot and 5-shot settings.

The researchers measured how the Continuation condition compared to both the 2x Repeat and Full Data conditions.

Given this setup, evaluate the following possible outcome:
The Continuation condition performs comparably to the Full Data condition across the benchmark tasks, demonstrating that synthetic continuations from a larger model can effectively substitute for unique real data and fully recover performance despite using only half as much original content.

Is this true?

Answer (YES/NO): YES